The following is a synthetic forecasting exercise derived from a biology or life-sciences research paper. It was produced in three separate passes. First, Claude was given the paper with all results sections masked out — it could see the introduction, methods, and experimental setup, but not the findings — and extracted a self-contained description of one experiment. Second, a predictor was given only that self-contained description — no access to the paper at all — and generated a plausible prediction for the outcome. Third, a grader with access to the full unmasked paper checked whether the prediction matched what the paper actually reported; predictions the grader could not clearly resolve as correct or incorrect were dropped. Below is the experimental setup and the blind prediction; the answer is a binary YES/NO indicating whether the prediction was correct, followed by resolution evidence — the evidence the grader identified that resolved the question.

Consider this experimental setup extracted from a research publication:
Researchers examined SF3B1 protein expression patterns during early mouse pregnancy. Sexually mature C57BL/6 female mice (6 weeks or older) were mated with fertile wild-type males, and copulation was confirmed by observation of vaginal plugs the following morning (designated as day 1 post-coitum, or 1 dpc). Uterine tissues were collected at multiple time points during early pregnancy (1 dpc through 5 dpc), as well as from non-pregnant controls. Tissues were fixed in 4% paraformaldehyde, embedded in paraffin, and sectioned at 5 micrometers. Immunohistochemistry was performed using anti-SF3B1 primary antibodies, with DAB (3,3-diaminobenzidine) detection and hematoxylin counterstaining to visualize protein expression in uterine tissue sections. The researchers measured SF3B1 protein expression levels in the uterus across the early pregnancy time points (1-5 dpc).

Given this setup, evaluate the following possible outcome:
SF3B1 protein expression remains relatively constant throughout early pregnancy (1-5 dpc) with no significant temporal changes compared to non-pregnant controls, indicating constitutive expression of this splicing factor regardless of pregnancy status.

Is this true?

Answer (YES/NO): NO